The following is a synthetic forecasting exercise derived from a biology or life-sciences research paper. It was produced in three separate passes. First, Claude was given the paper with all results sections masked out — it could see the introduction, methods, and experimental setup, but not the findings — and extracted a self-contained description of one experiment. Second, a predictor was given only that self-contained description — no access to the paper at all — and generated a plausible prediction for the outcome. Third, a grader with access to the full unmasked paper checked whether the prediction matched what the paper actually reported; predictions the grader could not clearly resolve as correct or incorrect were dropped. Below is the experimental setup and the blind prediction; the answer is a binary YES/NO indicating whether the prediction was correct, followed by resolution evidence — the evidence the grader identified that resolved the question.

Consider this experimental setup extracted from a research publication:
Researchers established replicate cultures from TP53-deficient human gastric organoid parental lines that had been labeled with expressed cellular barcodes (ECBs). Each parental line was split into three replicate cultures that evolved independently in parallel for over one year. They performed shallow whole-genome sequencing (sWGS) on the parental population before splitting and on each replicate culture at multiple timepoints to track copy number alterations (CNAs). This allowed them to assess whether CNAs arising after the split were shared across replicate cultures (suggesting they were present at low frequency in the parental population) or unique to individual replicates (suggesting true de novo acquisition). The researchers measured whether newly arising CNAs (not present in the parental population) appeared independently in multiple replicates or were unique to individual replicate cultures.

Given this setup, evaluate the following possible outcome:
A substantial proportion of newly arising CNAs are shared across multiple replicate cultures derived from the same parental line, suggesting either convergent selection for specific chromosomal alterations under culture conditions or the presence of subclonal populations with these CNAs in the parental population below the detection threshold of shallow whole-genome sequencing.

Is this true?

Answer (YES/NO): YES